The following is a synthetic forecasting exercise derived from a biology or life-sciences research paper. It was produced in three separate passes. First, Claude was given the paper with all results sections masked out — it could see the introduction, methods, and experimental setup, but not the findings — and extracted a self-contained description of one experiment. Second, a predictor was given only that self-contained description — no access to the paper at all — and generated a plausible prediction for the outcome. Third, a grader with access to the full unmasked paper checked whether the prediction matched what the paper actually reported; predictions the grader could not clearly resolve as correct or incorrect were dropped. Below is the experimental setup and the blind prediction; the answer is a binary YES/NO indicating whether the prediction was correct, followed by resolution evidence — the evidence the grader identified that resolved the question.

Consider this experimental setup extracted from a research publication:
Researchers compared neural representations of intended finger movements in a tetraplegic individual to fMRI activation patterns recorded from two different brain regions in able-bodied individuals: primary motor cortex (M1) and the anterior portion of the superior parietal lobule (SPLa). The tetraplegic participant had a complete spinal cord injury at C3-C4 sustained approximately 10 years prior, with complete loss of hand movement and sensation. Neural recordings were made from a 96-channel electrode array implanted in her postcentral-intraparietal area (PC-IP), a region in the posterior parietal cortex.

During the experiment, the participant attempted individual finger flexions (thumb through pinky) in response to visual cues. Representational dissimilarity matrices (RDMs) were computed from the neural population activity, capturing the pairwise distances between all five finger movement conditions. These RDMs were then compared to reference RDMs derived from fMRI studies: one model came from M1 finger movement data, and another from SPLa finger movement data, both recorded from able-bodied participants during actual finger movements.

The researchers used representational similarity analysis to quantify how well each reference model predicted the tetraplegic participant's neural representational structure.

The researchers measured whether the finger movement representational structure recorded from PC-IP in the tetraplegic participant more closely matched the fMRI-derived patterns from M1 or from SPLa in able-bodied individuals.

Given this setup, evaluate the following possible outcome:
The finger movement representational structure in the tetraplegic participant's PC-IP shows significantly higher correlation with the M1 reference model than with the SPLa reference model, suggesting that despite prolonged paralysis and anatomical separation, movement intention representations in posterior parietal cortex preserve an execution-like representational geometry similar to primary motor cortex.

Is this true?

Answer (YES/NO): YES